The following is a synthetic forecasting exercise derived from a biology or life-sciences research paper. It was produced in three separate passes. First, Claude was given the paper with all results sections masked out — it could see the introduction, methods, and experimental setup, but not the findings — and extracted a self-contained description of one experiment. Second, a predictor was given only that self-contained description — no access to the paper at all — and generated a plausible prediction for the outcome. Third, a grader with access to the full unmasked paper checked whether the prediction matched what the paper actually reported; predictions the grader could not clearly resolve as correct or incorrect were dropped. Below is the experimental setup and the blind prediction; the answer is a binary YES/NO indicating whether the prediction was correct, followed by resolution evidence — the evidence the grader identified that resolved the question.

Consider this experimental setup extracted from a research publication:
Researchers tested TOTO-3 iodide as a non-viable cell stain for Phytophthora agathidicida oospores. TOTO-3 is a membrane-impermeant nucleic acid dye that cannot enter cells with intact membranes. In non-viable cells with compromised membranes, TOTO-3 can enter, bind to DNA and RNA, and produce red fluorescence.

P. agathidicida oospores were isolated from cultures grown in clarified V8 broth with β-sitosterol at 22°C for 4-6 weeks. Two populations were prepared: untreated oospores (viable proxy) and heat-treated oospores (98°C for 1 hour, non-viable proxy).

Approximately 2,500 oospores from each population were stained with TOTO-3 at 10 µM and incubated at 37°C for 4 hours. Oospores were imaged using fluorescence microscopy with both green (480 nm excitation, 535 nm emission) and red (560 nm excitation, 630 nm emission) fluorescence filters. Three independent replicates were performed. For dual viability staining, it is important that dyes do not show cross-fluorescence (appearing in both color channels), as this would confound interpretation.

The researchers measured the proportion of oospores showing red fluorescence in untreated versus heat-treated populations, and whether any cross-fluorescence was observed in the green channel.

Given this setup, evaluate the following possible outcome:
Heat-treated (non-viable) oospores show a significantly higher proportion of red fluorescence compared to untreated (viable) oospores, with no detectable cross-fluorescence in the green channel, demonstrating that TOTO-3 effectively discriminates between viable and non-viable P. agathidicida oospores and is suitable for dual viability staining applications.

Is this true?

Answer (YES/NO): YES